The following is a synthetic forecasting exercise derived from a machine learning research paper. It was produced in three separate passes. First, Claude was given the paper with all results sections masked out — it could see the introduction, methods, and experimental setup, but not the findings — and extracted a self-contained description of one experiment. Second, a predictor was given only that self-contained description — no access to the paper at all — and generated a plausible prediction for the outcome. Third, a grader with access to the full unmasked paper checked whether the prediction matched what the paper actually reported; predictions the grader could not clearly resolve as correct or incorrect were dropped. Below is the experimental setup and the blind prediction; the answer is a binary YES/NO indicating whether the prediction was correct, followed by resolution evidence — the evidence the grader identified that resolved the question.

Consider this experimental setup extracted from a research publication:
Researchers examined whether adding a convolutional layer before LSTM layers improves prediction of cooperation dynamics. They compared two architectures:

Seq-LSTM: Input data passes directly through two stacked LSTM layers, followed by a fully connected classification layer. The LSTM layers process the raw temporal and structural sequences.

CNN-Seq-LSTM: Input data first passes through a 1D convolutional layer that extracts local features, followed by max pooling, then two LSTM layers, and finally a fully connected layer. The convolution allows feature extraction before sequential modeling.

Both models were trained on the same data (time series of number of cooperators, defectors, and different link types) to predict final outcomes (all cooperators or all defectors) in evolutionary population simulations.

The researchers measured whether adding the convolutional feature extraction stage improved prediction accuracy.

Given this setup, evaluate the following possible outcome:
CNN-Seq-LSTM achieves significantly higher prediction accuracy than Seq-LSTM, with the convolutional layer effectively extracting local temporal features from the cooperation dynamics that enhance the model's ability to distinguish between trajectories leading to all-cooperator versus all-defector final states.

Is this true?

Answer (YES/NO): NO